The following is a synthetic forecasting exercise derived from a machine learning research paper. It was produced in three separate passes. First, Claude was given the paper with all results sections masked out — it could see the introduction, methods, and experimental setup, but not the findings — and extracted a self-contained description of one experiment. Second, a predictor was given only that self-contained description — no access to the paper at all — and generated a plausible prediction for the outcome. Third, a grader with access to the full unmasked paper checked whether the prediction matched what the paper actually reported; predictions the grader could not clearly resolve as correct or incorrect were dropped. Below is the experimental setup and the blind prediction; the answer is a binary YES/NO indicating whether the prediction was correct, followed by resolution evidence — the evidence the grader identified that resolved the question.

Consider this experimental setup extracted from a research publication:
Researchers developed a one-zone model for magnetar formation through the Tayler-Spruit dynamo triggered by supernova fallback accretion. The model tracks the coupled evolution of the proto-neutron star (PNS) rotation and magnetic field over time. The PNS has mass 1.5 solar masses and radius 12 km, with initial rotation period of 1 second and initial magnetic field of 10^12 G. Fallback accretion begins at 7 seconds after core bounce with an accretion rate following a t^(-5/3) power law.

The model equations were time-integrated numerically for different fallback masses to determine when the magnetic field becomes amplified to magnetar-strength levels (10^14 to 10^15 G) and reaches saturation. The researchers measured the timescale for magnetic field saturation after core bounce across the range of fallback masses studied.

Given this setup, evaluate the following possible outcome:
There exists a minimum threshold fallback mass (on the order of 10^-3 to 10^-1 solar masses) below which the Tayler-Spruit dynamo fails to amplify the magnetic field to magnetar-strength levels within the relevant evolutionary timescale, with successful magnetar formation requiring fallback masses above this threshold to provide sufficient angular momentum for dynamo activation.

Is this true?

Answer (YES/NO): YES